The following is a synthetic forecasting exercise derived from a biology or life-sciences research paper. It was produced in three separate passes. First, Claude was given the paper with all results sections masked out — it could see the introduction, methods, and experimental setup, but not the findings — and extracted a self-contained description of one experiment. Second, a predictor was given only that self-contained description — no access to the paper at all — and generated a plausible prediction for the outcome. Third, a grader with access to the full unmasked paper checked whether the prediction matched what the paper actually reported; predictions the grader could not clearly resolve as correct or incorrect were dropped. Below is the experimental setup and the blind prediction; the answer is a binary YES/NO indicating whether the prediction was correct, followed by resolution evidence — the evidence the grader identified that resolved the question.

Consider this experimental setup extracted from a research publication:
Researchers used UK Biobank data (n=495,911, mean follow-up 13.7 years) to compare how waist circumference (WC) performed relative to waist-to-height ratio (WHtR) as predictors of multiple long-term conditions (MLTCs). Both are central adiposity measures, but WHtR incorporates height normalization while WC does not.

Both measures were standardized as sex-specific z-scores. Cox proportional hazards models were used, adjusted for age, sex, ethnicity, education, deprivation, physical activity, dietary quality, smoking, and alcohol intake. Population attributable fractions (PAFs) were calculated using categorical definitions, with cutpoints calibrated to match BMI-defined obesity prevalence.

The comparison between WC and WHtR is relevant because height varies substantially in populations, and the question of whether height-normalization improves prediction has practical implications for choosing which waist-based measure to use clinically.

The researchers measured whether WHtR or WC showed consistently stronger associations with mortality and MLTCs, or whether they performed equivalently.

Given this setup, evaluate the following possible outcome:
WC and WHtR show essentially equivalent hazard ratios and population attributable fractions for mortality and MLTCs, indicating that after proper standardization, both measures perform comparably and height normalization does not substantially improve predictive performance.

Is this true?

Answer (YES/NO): NO